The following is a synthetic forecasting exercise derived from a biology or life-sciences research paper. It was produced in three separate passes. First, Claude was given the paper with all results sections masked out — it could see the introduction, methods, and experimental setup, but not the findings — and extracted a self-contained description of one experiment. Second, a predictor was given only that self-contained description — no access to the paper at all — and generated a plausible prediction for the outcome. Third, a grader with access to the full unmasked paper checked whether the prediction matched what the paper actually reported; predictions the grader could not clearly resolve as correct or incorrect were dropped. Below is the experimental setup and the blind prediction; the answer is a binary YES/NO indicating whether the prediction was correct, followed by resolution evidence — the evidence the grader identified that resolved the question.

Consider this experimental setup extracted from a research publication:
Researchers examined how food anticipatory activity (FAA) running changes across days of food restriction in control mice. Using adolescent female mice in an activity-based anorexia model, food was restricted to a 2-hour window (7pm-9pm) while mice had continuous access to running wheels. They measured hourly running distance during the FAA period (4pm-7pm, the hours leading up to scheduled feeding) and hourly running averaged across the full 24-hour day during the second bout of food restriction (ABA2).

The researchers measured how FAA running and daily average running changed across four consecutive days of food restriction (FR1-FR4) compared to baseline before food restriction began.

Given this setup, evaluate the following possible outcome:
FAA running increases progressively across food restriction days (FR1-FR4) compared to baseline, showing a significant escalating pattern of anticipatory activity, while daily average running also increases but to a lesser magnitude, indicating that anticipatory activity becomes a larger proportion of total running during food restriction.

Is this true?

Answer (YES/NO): NO